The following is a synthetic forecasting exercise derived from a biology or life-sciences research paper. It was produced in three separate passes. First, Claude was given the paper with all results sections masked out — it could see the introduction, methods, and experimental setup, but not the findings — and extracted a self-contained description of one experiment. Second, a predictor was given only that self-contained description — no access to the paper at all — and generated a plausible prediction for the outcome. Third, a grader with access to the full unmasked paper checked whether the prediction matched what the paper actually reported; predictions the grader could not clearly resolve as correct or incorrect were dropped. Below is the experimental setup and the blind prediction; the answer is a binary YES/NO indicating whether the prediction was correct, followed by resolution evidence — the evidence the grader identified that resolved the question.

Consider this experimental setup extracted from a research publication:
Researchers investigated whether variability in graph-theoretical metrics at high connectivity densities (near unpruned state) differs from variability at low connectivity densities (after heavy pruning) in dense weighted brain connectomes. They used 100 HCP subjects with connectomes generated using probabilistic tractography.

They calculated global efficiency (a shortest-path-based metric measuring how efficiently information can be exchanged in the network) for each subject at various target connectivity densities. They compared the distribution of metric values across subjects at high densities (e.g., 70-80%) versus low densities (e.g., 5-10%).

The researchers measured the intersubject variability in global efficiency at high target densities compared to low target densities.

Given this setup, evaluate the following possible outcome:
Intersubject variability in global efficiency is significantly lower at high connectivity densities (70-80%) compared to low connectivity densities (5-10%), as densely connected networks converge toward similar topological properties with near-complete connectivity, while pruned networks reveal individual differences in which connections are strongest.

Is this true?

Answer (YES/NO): YES